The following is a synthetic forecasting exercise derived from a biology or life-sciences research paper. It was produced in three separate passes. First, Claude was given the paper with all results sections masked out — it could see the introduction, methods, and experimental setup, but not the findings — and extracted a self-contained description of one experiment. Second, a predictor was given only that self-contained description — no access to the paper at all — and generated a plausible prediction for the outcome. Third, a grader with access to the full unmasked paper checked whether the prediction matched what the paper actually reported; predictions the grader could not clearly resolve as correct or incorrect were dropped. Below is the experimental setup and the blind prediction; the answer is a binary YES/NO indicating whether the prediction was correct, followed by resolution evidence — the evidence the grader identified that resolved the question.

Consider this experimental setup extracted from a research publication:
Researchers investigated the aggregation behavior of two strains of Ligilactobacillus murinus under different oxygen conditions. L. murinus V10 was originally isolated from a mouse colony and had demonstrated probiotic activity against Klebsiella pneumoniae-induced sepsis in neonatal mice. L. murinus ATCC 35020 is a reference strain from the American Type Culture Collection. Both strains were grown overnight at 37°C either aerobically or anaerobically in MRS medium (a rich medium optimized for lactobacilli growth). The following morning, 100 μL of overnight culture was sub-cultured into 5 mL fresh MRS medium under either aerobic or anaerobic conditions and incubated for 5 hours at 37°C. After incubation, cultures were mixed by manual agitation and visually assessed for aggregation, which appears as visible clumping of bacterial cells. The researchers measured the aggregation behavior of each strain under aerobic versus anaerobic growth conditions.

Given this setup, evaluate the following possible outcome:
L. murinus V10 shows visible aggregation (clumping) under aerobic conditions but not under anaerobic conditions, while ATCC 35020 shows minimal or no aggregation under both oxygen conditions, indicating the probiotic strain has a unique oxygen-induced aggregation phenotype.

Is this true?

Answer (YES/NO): YES